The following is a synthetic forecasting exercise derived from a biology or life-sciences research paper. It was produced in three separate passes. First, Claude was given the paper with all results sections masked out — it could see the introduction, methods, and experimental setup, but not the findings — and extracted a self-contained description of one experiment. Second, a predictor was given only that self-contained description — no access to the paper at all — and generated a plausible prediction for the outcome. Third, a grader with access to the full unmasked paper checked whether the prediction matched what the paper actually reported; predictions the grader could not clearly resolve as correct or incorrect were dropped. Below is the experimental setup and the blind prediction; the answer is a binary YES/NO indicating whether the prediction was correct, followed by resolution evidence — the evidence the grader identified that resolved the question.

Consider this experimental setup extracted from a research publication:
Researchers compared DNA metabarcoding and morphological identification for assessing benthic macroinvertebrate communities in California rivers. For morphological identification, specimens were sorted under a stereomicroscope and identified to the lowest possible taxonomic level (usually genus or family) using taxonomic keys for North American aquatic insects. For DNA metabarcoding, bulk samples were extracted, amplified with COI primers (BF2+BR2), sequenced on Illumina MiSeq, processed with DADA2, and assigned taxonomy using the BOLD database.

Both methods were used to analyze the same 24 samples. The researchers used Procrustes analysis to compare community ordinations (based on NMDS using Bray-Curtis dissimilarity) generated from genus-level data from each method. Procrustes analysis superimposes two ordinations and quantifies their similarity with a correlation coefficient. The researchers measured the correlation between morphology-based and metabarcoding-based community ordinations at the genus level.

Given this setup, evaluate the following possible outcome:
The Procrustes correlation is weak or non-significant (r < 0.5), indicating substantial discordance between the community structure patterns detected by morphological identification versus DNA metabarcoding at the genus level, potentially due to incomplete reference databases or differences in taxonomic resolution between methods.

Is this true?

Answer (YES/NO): NO